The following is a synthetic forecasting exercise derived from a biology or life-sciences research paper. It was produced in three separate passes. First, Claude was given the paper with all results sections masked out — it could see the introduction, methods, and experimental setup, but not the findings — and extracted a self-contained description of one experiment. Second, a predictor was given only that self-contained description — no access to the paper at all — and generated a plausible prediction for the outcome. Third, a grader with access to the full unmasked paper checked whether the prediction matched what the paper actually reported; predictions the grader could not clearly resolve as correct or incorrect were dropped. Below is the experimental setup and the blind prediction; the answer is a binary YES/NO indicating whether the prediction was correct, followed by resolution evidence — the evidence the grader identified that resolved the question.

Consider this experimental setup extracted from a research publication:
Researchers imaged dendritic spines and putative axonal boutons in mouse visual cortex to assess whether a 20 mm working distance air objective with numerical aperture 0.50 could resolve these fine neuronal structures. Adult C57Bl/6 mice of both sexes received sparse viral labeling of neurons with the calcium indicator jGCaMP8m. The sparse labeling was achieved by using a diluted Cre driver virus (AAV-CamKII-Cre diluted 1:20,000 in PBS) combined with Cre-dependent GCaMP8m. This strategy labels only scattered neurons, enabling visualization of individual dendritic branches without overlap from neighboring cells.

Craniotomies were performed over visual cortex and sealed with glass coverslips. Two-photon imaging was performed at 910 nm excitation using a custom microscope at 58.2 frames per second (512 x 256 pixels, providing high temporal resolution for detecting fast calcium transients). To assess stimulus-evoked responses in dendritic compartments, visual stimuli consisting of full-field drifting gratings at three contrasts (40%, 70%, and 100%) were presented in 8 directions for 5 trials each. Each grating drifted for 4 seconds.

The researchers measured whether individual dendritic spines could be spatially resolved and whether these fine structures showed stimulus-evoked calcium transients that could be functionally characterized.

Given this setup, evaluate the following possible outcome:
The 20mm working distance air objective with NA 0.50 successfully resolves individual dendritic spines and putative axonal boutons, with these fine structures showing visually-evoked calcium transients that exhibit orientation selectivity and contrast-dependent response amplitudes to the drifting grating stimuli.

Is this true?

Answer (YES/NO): YES